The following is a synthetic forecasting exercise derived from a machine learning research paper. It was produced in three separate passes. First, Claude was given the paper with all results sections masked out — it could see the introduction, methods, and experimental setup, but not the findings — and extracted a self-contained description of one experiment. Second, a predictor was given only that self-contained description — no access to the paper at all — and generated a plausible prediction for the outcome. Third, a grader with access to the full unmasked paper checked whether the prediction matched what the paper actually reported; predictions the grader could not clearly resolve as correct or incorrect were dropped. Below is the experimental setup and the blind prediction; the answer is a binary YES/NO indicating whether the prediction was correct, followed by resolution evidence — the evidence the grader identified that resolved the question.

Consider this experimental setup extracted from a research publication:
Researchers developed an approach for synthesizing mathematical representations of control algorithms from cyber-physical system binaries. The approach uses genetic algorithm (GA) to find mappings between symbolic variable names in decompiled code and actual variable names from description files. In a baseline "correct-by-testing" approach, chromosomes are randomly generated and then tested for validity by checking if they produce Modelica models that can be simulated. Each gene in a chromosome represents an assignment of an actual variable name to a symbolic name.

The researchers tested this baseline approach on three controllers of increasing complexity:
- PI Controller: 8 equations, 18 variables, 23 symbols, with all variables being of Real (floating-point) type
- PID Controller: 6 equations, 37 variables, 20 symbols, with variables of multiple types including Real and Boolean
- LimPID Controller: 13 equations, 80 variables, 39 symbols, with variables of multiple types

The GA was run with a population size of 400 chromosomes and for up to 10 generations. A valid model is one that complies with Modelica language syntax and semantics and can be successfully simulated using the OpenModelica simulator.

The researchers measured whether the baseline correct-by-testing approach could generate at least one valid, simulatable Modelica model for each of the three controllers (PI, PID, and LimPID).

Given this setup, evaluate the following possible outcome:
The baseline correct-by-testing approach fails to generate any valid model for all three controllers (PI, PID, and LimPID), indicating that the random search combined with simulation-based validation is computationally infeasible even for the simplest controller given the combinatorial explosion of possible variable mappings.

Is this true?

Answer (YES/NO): NO